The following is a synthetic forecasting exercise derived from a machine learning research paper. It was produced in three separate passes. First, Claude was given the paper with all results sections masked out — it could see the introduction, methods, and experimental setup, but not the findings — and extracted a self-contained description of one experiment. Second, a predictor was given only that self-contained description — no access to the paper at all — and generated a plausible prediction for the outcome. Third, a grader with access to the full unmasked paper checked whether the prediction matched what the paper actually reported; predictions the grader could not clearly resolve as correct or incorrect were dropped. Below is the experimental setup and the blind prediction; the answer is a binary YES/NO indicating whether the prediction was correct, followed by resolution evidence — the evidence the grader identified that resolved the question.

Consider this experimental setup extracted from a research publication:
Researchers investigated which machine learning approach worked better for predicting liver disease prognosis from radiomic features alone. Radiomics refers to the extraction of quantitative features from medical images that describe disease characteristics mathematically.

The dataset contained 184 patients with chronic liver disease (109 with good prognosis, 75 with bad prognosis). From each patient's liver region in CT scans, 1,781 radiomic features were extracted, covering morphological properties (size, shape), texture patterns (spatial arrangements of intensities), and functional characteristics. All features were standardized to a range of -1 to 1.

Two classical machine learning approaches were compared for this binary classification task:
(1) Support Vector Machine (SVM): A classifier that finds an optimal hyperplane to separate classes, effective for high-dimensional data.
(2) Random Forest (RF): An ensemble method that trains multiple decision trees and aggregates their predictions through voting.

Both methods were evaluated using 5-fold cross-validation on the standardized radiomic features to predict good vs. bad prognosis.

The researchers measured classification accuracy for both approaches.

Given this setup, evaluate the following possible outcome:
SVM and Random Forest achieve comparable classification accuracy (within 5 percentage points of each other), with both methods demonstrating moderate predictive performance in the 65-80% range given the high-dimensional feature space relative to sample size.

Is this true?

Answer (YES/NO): NO